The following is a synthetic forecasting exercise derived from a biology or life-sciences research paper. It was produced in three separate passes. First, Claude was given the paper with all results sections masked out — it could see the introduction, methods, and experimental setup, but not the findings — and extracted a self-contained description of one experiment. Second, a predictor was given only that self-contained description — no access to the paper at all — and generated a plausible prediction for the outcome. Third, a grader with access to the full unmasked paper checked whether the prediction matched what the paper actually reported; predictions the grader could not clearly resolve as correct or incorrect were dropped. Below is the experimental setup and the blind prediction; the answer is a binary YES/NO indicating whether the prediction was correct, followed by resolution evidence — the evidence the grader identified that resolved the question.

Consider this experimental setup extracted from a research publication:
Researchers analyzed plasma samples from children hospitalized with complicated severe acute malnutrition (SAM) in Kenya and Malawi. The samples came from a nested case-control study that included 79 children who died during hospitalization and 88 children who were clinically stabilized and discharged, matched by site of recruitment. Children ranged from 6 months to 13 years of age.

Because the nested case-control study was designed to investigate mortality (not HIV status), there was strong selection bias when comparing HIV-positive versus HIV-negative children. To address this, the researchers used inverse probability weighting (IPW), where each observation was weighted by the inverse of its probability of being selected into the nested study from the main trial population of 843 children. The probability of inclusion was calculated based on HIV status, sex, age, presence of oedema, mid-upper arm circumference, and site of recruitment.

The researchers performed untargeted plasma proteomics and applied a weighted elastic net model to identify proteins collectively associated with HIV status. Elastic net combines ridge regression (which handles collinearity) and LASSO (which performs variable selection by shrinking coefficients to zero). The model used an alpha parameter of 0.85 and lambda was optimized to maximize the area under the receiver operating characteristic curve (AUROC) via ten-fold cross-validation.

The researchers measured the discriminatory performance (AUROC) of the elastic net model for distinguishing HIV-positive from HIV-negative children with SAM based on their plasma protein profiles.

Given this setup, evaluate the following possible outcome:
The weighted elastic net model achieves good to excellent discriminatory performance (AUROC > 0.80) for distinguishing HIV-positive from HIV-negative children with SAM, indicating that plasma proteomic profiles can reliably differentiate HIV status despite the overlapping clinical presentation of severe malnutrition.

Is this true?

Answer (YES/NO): YES